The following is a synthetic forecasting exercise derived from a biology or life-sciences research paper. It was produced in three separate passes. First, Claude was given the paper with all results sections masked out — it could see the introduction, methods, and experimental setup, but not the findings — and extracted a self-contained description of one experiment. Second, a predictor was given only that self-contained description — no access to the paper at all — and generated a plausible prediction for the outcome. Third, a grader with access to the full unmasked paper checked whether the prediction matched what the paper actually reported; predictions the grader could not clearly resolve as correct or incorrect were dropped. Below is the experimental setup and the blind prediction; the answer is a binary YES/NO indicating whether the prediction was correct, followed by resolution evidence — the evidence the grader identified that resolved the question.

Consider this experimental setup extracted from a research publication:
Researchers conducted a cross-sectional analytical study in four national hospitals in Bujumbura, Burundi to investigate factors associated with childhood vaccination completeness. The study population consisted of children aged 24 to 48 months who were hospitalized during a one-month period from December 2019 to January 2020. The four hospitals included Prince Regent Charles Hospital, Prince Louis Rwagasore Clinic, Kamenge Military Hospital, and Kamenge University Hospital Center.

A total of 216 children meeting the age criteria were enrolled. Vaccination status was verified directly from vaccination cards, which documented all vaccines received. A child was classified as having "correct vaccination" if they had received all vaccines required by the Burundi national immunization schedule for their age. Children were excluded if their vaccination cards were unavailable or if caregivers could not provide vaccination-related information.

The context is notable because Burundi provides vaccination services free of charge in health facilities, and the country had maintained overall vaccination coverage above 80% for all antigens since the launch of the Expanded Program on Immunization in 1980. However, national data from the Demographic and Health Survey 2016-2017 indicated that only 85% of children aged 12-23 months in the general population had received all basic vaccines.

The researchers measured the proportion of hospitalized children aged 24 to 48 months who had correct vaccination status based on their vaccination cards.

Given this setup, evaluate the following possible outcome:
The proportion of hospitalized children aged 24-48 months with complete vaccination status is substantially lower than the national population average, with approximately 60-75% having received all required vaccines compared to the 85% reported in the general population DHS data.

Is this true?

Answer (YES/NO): YES